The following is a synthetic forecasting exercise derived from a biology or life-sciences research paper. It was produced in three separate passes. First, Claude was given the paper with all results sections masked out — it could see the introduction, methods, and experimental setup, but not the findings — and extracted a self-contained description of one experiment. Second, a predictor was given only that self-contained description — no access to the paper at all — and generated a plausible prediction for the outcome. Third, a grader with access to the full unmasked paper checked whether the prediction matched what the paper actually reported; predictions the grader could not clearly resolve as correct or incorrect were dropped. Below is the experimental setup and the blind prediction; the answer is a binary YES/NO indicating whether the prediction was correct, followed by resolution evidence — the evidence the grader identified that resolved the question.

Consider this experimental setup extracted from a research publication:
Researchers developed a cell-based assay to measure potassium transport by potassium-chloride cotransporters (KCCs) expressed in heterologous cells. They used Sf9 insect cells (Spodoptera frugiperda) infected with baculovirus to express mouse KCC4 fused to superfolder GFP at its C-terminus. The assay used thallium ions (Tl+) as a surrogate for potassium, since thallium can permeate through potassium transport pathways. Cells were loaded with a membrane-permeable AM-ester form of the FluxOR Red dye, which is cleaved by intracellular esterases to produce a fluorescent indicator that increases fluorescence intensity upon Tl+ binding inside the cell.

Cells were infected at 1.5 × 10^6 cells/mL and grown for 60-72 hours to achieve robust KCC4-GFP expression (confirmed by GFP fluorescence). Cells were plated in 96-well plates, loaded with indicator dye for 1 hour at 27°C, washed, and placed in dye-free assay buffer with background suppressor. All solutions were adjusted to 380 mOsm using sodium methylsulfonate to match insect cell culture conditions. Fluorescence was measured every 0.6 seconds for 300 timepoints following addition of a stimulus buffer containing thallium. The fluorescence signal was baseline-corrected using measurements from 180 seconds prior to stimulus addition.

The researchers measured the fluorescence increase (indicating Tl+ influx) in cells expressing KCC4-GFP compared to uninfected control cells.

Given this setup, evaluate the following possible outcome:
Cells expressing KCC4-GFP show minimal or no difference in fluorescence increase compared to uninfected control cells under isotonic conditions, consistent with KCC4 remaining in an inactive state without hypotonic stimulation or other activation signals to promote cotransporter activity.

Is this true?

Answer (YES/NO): NO